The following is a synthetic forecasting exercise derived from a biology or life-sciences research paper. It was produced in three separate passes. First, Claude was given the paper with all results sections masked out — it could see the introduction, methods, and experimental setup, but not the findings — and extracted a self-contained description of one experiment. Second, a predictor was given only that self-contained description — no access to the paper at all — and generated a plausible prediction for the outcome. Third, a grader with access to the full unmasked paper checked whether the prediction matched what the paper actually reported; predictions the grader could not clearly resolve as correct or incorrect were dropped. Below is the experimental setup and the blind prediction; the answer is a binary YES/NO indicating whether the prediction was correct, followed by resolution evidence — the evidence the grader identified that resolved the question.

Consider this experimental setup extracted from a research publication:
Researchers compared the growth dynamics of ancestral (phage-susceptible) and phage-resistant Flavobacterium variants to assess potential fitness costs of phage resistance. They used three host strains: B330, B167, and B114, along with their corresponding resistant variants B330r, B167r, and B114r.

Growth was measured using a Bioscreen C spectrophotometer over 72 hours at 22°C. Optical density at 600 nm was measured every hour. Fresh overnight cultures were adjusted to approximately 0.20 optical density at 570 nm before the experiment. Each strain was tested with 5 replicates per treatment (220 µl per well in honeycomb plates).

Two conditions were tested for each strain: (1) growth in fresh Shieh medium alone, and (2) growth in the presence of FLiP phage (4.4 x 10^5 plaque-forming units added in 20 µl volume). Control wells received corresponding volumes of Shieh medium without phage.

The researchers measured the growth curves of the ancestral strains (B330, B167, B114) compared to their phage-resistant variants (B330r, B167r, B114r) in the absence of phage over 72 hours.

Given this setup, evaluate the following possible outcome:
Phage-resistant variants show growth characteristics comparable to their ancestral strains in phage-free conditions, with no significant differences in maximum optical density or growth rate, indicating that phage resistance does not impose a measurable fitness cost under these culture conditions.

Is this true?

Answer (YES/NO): YES